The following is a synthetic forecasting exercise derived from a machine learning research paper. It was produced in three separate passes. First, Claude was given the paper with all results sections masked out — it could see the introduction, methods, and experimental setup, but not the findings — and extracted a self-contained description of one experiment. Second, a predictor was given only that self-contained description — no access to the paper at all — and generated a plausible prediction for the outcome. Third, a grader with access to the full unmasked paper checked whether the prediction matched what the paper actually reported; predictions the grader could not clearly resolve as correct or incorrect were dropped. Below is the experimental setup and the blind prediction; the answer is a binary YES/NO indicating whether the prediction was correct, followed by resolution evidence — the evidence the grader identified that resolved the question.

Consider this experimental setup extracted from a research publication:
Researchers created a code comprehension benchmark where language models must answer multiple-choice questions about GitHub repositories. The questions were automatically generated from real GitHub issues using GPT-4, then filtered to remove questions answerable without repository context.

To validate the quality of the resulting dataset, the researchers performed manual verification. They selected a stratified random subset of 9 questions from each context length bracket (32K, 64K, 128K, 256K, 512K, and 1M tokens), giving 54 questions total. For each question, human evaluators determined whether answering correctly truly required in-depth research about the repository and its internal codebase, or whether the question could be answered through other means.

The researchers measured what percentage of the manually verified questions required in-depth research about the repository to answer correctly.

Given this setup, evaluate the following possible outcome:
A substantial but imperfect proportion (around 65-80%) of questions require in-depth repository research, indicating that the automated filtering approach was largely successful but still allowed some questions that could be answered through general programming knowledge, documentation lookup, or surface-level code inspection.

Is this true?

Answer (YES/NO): NO